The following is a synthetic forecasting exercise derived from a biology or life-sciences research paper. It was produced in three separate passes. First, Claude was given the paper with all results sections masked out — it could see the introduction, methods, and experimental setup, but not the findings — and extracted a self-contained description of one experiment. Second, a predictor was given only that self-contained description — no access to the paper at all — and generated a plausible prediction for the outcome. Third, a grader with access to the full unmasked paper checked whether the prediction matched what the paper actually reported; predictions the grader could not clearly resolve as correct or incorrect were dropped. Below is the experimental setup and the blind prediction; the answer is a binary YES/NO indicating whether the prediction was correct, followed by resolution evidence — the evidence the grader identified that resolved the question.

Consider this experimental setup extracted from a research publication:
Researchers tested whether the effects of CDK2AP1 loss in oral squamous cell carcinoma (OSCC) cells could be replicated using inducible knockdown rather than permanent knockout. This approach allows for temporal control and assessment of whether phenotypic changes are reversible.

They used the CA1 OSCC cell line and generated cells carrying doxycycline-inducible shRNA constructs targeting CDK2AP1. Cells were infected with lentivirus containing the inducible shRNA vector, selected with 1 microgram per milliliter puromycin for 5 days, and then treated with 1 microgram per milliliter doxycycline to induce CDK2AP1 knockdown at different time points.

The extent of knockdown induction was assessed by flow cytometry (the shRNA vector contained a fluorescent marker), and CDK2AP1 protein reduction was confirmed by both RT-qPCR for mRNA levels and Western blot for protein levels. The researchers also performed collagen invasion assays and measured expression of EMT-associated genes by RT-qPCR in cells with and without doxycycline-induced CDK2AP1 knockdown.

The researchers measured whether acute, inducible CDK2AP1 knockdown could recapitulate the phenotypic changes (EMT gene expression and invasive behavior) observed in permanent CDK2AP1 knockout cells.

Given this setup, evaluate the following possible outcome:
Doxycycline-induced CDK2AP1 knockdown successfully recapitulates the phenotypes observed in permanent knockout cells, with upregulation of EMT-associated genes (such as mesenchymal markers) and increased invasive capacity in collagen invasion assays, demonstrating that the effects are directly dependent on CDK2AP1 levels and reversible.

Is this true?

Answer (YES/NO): NO